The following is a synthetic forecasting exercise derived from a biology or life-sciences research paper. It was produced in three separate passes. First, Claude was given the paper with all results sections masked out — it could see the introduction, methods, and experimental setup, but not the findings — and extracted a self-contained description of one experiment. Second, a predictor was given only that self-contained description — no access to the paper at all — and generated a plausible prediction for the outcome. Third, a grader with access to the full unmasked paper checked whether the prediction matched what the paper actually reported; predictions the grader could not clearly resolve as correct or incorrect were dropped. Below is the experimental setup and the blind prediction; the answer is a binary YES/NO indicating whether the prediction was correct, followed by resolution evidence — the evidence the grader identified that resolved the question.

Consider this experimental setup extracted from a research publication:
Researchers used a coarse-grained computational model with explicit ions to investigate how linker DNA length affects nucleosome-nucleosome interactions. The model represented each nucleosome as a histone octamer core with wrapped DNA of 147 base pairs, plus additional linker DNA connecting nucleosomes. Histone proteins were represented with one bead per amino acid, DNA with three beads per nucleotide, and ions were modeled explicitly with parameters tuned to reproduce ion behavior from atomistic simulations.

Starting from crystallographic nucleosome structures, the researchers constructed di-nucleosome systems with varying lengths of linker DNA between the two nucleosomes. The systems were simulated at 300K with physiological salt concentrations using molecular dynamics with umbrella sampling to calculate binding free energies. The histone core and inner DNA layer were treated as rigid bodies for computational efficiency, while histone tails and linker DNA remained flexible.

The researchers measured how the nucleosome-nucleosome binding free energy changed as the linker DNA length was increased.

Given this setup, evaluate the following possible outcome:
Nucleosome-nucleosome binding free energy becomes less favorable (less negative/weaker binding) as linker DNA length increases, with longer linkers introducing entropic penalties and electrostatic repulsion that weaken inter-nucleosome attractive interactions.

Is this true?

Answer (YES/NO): YES